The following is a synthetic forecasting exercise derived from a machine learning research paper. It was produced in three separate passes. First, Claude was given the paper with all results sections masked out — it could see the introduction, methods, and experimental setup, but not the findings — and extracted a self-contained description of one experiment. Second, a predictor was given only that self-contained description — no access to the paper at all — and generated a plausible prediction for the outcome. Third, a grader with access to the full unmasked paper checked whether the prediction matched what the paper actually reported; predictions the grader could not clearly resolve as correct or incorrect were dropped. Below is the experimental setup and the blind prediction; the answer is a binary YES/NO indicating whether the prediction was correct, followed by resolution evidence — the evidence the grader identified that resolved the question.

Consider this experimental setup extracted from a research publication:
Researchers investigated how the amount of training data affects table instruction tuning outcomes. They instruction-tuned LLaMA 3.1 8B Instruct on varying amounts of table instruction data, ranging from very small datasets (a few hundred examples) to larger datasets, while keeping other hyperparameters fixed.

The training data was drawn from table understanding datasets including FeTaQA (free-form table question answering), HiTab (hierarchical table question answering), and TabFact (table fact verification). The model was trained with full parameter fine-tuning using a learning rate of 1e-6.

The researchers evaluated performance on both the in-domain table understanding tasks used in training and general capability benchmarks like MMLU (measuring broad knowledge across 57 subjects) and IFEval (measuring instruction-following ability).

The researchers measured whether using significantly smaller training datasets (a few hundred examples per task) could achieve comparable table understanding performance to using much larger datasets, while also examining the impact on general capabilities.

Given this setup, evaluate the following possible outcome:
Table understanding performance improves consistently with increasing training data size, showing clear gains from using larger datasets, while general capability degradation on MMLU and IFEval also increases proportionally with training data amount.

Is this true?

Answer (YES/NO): NO